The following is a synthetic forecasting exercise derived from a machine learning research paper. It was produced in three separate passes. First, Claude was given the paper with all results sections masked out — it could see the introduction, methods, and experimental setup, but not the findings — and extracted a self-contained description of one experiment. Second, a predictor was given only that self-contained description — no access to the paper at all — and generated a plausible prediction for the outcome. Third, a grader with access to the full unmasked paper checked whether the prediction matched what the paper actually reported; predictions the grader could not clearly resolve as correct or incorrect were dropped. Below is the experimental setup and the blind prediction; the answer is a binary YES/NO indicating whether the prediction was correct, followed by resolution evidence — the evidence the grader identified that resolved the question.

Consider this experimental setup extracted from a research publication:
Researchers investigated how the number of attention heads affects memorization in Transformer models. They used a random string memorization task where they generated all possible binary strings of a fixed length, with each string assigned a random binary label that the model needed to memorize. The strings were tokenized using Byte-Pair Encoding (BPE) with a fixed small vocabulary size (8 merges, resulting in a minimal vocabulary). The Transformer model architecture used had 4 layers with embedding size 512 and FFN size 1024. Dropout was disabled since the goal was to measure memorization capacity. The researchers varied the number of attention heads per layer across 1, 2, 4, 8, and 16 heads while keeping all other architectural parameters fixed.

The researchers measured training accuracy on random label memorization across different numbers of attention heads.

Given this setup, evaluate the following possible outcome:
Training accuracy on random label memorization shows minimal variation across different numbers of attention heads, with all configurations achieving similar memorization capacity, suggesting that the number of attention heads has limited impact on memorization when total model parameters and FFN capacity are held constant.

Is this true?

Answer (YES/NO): NO